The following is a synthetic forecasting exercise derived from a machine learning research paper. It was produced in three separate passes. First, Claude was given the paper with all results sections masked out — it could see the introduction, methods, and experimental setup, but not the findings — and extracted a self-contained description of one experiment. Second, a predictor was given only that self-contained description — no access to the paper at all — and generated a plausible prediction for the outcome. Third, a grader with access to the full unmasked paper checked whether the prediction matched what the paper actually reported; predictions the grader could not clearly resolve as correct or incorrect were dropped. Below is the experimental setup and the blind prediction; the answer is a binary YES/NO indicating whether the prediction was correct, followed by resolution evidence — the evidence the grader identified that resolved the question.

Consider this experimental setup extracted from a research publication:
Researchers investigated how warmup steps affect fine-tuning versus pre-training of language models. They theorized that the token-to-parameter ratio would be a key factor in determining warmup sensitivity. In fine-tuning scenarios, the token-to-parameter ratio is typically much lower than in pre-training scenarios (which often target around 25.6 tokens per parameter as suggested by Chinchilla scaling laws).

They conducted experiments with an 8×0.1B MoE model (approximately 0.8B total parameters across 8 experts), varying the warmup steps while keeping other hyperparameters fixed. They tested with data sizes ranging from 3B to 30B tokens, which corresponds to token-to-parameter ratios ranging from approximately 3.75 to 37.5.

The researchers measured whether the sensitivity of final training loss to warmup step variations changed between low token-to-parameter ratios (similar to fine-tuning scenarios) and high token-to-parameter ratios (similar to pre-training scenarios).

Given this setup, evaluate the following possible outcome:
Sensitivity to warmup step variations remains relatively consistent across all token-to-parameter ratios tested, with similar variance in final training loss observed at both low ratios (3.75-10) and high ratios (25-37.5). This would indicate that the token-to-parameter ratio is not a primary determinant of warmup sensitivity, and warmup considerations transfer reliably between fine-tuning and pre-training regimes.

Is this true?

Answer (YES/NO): NO